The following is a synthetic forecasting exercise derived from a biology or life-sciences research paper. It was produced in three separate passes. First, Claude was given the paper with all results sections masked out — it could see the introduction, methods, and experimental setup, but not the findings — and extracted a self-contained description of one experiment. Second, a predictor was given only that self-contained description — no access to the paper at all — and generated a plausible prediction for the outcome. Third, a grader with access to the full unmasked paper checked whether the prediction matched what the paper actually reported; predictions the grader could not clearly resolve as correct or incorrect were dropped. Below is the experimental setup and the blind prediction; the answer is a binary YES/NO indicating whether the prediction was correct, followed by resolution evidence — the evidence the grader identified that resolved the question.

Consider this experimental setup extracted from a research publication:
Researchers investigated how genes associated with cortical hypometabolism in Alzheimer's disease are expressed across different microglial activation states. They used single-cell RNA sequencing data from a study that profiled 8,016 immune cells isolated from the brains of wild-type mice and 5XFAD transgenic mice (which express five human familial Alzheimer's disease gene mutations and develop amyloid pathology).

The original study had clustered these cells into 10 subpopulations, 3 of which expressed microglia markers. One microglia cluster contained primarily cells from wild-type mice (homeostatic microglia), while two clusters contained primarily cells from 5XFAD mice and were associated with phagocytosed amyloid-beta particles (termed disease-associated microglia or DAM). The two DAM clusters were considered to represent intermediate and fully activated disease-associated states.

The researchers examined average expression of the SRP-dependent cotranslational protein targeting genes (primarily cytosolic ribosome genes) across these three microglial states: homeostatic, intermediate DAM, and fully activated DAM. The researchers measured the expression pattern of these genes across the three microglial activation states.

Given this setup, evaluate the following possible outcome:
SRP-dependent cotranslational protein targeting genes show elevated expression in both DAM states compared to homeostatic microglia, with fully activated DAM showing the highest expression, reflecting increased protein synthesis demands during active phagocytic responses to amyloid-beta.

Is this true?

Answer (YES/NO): YES